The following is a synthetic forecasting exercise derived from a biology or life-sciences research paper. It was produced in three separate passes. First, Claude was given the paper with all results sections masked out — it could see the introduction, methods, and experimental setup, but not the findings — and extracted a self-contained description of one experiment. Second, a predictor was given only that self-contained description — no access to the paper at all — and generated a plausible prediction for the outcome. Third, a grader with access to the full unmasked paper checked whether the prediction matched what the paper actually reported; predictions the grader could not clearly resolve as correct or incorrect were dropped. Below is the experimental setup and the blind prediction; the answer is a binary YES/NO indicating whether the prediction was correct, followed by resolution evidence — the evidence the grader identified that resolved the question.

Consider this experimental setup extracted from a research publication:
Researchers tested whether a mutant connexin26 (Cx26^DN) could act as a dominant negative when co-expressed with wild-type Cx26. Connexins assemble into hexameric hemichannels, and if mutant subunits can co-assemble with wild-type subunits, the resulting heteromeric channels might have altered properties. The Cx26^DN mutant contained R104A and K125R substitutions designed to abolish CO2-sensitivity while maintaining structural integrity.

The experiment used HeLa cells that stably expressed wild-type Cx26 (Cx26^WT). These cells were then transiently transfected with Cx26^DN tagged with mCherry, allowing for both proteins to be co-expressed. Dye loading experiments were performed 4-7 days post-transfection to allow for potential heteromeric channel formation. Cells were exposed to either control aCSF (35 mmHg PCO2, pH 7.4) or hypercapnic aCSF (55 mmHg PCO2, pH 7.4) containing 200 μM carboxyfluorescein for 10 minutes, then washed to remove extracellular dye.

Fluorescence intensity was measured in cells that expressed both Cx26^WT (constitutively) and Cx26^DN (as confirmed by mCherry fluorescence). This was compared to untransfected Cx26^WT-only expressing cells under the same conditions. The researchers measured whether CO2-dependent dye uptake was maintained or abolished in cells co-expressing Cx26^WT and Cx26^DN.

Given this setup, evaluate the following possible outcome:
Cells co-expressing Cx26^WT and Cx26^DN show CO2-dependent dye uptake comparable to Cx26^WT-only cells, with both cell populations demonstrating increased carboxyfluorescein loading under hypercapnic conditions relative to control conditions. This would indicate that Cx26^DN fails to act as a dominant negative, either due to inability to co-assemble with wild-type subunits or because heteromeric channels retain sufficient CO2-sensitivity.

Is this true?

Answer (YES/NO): NO